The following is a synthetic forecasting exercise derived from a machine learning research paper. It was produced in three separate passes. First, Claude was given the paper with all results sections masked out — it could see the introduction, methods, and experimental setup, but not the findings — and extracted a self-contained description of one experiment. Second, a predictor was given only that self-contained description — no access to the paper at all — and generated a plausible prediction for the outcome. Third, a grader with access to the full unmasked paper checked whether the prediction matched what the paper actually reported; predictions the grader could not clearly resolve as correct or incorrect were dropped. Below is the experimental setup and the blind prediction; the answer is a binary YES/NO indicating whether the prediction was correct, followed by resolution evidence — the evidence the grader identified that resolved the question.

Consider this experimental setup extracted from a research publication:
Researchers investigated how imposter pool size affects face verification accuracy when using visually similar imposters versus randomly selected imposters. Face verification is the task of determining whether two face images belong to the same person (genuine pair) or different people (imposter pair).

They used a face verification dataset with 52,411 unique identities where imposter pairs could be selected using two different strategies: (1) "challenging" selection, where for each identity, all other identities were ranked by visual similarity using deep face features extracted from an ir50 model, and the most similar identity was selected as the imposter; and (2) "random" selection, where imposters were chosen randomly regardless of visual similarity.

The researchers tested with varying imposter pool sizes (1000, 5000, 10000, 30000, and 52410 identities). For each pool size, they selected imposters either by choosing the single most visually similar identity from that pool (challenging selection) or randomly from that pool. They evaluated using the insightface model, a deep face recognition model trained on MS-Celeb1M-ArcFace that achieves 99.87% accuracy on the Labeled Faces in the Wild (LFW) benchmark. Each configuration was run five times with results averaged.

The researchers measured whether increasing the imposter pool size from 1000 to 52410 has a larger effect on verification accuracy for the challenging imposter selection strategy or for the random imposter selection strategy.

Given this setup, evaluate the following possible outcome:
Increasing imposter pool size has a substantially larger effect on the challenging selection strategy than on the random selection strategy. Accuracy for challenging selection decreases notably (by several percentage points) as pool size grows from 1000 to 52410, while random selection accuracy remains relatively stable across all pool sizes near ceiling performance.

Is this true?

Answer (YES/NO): NO